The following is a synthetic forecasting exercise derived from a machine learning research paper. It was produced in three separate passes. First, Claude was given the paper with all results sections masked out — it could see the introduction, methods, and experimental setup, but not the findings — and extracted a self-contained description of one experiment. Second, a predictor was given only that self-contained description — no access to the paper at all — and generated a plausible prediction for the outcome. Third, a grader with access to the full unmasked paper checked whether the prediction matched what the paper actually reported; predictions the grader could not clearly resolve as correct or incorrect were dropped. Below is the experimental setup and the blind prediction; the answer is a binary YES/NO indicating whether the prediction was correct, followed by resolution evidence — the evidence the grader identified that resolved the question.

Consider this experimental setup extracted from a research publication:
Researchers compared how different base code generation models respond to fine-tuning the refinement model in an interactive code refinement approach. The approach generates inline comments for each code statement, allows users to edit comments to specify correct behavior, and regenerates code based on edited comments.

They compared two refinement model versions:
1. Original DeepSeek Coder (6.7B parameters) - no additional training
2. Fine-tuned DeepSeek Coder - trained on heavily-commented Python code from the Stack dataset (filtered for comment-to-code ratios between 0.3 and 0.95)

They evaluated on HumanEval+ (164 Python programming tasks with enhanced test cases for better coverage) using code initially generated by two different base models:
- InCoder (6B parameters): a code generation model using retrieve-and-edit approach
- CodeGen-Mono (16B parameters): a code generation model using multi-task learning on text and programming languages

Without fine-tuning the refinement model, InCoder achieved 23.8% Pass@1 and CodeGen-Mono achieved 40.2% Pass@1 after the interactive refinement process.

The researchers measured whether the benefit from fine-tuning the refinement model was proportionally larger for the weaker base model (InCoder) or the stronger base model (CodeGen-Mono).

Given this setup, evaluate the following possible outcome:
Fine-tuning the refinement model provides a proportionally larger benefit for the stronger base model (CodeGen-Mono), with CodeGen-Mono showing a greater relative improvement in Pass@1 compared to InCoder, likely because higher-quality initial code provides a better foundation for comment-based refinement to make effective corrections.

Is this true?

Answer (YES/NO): NO